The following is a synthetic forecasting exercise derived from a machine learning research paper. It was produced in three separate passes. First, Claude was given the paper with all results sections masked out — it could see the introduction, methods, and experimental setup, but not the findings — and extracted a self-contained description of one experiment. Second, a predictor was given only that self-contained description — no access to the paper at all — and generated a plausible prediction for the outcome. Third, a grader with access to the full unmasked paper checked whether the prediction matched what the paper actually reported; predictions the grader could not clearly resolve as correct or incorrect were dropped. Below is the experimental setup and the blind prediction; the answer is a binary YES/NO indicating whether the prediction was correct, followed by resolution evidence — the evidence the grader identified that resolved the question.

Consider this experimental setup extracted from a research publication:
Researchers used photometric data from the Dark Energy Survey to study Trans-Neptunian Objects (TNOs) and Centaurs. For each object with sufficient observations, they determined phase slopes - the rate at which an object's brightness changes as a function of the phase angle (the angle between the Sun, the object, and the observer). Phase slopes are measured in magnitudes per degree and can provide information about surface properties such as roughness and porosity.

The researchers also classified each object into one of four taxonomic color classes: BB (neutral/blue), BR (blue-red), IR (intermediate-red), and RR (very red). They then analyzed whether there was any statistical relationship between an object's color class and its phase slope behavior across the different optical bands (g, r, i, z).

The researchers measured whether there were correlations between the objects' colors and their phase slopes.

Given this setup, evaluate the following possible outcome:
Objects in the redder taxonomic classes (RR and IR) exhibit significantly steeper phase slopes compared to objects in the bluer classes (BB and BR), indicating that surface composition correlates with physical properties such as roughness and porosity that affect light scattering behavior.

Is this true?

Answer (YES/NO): NO